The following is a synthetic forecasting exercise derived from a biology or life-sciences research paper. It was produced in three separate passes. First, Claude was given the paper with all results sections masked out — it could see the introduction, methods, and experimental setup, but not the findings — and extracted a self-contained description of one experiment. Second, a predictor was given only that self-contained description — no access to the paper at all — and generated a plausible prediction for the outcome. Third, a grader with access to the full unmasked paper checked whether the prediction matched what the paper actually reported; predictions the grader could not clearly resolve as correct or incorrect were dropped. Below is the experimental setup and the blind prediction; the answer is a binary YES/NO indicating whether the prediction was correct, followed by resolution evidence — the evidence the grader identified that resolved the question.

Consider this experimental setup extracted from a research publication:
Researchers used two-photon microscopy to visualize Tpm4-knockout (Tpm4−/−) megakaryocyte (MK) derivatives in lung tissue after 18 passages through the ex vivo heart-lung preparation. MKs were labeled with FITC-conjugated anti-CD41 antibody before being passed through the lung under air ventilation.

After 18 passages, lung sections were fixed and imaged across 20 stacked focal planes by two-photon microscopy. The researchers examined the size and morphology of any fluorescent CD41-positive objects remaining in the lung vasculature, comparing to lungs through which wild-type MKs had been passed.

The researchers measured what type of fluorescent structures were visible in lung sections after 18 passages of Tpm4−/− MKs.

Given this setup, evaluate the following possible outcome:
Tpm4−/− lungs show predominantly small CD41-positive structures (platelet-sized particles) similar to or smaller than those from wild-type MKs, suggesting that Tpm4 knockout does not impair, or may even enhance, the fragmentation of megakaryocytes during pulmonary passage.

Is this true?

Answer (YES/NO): NO